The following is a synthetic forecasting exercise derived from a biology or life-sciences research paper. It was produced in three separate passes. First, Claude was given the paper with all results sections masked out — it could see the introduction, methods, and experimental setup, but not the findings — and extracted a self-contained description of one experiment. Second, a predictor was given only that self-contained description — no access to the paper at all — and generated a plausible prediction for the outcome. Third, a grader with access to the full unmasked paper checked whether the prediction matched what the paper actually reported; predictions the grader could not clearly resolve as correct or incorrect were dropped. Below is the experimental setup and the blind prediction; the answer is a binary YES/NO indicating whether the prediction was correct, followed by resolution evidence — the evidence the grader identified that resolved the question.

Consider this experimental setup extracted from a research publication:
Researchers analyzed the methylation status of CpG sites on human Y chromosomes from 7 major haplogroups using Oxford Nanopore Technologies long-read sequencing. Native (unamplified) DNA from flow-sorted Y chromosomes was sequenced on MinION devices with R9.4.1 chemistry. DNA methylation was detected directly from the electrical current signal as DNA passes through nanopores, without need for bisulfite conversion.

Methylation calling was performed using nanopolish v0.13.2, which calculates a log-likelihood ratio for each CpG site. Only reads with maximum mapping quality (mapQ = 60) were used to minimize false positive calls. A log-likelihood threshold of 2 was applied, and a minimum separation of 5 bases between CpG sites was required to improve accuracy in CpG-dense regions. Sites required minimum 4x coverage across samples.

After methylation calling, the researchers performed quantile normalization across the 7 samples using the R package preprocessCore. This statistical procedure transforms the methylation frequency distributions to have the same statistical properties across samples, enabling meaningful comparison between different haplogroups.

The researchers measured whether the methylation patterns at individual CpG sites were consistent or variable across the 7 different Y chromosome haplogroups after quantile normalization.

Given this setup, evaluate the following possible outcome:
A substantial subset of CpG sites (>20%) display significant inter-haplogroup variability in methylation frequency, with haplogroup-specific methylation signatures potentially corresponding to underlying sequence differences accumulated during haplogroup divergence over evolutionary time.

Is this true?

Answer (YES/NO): NO